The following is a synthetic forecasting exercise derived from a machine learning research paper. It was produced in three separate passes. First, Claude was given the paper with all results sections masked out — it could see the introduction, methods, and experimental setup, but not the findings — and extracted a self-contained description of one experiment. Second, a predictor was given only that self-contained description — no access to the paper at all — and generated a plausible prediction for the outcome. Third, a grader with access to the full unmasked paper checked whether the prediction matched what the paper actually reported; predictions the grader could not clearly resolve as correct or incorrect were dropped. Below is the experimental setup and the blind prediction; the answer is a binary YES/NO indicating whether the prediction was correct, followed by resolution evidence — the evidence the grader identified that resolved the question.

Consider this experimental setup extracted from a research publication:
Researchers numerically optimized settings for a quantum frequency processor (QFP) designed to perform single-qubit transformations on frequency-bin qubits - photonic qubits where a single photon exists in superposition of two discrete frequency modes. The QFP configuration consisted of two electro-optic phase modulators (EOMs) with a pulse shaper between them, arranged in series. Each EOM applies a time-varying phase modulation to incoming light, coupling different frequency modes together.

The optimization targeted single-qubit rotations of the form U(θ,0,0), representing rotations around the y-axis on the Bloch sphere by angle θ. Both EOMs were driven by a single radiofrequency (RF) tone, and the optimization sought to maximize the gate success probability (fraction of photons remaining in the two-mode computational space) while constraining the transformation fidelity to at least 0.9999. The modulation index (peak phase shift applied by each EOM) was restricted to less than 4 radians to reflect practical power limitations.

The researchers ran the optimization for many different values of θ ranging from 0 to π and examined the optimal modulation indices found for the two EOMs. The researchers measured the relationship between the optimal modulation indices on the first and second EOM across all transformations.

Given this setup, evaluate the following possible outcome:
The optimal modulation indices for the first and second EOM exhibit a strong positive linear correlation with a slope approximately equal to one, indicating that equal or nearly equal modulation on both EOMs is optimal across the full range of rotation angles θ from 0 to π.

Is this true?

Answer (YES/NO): YES